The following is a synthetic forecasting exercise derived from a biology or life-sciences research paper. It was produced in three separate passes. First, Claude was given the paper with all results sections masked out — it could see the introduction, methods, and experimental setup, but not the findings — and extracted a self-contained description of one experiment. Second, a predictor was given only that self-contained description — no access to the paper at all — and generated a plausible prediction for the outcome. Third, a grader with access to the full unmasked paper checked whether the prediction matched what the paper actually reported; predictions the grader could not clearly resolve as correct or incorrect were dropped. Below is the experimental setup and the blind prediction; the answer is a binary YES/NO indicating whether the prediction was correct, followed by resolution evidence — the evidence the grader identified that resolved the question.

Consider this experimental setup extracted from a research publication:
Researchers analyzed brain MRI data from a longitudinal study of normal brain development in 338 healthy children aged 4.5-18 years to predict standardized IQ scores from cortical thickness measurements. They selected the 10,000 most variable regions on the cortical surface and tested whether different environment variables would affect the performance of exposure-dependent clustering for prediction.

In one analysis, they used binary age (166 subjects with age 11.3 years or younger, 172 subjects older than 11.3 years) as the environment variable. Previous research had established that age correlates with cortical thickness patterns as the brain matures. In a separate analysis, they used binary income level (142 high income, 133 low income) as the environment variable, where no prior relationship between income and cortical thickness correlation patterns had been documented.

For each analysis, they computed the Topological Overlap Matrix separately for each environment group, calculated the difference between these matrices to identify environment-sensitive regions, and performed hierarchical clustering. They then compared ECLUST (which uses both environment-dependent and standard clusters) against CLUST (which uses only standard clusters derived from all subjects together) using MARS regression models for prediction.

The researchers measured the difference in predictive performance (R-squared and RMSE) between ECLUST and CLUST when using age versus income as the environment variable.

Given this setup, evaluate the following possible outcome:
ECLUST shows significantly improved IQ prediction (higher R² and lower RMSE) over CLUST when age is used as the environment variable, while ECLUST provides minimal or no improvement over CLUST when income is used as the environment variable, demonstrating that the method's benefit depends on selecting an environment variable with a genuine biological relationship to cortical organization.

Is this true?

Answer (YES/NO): NO